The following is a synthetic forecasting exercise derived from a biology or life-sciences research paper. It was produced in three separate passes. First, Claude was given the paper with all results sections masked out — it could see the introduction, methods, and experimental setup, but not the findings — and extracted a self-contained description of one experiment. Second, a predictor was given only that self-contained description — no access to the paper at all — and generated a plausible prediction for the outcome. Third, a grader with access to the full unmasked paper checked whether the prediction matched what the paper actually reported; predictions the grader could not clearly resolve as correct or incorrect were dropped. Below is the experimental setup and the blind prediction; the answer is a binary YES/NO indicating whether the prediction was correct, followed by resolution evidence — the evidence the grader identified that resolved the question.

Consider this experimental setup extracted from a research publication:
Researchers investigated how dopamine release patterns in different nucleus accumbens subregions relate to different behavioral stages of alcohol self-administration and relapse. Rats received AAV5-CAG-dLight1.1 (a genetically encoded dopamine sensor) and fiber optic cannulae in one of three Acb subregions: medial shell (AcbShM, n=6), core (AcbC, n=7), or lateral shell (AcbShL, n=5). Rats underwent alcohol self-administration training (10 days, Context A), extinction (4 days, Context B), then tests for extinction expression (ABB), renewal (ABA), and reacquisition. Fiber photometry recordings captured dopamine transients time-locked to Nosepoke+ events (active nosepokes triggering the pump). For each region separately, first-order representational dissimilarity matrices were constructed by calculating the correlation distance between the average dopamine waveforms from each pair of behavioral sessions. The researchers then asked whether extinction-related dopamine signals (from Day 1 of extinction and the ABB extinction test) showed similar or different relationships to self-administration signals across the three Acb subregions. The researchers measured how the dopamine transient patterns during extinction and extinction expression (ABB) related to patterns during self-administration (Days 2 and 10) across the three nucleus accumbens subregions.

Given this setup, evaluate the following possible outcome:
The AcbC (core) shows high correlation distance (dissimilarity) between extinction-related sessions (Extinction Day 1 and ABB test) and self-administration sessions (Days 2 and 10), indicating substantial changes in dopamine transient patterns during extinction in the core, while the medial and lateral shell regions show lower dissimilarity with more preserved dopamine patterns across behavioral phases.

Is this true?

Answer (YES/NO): NO